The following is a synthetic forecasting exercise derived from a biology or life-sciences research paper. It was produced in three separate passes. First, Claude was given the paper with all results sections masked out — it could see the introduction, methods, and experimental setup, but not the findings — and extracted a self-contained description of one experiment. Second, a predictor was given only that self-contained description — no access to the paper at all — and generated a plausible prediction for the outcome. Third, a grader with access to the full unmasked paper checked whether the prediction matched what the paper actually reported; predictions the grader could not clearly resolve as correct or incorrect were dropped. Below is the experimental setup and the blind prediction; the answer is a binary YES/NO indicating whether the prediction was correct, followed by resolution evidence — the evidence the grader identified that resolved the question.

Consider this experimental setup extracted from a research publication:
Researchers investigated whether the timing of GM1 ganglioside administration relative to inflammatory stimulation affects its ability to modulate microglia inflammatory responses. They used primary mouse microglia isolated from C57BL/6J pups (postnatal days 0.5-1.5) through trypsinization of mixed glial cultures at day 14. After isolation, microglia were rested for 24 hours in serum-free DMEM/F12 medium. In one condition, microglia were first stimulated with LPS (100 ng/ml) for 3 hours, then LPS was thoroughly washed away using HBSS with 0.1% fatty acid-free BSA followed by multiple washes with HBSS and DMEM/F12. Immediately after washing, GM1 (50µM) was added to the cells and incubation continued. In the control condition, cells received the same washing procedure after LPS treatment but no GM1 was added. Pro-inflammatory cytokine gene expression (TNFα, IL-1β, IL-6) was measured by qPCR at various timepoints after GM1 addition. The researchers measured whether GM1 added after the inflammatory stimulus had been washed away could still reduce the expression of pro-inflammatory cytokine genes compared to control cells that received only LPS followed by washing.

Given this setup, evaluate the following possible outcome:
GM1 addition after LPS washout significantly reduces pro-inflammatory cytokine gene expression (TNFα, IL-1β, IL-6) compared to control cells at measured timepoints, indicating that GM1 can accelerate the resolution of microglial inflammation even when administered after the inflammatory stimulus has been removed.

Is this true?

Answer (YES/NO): NO